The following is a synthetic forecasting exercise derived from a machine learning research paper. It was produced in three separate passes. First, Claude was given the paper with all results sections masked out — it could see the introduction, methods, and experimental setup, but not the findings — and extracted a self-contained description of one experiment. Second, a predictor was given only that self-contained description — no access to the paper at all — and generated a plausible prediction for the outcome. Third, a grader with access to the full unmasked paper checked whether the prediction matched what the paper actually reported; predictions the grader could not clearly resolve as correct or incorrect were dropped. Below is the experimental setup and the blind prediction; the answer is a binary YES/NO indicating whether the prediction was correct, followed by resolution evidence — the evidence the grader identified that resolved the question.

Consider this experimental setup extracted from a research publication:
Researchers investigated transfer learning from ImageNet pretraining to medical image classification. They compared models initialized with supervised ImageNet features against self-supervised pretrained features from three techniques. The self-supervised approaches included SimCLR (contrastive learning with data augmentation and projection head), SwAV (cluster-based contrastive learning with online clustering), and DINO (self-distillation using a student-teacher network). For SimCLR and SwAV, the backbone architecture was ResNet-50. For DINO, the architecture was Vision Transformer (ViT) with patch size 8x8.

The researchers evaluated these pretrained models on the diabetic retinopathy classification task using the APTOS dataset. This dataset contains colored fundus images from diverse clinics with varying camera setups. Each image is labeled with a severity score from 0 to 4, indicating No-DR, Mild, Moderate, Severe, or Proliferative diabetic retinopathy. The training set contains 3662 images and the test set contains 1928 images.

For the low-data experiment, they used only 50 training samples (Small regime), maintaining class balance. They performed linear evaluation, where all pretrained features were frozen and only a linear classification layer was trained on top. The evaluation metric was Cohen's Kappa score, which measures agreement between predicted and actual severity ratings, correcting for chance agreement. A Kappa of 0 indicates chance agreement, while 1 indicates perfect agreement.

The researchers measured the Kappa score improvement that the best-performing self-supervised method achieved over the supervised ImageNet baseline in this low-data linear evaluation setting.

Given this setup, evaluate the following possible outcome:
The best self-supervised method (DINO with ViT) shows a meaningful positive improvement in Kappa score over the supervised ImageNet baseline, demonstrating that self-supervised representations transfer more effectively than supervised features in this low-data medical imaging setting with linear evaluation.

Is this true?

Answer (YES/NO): NO